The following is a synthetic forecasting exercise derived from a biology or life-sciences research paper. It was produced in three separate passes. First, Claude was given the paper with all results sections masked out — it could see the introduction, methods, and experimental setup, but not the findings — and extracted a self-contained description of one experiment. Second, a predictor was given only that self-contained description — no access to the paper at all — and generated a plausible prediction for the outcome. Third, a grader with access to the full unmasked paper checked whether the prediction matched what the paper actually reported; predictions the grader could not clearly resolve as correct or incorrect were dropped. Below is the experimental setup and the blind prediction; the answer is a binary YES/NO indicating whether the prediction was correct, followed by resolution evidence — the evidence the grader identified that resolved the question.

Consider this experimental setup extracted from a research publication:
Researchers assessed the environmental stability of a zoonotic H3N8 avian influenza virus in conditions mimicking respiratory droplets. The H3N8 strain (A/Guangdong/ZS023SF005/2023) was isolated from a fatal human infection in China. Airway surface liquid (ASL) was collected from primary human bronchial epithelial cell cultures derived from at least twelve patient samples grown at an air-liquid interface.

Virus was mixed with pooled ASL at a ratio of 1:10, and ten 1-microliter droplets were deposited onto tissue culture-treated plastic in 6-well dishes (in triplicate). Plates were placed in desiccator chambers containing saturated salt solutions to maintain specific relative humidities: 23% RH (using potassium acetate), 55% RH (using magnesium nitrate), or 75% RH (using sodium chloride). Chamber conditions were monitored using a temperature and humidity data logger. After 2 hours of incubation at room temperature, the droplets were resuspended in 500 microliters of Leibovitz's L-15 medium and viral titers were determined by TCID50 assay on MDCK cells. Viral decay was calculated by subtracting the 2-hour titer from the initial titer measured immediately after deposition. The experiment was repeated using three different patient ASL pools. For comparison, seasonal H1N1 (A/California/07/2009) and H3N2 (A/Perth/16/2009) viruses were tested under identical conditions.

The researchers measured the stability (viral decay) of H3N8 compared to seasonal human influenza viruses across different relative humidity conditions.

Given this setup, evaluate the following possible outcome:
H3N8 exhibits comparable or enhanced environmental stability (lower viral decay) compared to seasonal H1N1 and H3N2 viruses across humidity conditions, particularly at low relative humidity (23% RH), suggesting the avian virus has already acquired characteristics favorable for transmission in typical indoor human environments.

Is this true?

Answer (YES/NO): YES